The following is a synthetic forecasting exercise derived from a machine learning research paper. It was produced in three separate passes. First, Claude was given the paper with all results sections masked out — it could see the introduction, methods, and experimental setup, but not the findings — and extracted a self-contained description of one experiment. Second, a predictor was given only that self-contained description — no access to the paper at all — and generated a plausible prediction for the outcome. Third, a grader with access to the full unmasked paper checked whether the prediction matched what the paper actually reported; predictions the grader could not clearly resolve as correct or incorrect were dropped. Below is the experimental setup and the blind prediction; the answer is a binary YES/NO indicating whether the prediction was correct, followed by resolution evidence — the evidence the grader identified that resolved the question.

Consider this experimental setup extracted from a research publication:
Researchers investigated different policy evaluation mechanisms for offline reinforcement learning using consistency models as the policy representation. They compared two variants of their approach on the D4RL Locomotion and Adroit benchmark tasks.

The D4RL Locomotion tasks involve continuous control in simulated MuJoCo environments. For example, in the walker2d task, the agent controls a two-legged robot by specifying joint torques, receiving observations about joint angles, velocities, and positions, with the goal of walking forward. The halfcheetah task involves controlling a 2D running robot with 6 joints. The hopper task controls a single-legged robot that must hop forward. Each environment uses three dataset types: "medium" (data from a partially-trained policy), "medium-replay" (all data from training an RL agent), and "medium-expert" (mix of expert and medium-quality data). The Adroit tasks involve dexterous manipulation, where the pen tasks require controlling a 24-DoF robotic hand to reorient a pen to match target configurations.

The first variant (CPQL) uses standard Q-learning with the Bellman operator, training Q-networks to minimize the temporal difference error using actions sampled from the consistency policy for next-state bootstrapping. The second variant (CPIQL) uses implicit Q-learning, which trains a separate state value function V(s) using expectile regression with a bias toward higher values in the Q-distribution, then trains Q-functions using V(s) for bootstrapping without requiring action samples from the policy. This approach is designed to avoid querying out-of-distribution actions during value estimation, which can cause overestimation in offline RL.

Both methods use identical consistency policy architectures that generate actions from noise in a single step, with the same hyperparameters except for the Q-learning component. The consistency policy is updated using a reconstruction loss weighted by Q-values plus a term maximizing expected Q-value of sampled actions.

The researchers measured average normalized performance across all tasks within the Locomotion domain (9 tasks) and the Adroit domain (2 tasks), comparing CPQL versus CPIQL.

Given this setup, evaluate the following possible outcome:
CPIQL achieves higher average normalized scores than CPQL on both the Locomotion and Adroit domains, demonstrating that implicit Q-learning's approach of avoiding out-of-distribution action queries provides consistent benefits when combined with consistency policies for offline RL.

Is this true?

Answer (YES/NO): NO